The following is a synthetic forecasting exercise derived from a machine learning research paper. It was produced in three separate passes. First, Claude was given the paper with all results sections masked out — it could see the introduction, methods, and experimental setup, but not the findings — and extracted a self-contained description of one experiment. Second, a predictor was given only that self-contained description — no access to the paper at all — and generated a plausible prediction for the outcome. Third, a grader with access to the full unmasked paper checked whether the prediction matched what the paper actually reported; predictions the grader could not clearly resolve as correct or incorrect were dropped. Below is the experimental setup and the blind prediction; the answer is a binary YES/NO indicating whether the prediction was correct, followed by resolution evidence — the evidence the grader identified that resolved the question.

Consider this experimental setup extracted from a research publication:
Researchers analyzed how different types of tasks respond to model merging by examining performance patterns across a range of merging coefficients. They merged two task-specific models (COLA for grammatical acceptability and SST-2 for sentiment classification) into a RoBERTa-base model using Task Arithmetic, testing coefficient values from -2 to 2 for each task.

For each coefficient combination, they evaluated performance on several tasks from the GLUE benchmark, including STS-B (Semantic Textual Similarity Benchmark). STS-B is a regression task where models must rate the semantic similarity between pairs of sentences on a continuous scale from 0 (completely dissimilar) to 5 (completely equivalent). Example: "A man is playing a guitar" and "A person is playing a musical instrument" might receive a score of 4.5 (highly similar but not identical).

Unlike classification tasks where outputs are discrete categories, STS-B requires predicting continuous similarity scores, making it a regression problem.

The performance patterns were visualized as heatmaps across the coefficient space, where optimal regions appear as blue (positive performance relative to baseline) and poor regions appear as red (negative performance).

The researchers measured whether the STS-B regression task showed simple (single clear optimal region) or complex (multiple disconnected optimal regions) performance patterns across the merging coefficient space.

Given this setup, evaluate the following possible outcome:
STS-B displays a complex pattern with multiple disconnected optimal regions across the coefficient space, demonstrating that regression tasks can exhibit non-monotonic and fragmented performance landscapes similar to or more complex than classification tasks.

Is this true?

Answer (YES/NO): YES